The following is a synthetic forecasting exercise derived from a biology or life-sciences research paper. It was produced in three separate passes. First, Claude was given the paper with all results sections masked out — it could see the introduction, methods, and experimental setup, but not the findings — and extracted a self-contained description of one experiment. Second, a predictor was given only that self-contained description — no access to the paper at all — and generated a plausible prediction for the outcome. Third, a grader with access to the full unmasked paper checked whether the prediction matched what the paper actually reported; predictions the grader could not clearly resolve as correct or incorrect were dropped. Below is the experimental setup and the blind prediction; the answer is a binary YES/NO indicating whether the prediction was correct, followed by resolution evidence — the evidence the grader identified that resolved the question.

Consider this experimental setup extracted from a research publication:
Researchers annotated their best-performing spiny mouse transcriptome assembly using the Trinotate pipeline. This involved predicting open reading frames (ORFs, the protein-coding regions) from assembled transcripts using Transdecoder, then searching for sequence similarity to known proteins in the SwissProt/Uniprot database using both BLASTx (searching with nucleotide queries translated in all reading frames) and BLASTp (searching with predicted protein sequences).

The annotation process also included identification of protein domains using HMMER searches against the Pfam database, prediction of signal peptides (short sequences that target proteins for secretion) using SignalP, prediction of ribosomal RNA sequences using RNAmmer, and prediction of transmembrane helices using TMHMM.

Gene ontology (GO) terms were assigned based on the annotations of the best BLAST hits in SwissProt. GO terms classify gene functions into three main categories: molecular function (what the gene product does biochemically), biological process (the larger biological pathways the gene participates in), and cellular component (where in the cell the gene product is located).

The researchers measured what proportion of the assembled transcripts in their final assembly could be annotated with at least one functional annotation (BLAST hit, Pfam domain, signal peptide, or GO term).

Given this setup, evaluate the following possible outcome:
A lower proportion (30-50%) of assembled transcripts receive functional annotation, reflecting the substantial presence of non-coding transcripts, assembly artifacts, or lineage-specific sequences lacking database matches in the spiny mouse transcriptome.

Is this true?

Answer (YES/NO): NO